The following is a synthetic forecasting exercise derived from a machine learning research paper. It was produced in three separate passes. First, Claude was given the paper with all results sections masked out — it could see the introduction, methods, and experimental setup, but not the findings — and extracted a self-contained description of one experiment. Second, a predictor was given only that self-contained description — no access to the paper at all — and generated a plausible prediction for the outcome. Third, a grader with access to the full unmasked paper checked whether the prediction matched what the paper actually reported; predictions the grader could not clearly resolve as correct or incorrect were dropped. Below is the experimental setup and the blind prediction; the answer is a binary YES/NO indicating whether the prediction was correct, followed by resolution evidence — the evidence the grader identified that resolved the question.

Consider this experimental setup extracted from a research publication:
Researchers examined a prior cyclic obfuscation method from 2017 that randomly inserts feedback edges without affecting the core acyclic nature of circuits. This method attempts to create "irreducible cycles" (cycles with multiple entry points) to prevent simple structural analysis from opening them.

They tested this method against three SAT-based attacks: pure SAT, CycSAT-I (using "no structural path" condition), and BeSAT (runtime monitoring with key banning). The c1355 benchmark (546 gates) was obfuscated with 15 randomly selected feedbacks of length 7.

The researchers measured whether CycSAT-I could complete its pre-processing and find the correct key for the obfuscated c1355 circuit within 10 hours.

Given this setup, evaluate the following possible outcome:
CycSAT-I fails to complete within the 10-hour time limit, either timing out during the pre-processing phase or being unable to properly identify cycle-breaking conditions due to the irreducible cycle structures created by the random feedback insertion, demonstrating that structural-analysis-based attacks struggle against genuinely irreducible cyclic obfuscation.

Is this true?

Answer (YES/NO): YES